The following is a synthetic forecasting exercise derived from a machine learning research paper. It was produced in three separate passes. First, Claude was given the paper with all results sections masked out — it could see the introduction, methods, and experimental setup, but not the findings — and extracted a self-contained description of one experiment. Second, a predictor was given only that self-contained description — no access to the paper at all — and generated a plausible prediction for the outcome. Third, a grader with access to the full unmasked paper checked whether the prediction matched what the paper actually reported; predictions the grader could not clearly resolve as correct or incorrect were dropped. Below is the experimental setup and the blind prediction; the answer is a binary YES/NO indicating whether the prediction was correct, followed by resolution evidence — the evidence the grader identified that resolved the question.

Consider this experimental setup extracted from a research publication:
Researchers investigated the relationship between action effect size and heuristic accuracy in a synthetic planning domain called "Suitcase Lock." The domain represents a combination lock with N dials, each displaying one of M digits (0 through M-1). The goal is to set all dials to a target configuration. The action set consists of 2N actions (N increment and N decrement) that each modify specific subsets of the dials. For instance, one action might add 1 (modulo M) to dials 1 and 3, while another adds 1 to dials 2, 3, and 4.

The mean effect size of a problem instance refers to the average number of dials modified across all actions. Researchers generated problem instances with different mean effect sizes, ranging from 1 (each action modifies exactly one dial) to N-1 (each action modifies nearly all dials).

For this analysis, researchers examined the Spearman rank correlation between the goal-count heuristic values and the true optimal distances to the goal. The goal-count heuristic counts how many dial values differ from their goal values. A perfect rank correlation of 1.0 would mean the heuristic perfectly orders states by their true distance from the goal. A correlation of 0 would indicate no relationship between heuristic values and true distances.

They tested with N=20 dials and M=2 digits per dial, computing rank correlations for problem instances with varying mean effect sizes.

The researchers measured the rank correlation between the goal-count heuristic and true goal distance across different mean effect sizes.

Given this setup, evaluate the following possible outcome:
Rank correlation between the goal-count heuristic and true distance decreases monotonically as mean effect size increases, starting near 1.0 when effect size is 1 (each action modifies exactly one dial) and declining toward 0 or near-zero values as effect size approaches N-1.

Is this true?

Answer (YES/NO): NO